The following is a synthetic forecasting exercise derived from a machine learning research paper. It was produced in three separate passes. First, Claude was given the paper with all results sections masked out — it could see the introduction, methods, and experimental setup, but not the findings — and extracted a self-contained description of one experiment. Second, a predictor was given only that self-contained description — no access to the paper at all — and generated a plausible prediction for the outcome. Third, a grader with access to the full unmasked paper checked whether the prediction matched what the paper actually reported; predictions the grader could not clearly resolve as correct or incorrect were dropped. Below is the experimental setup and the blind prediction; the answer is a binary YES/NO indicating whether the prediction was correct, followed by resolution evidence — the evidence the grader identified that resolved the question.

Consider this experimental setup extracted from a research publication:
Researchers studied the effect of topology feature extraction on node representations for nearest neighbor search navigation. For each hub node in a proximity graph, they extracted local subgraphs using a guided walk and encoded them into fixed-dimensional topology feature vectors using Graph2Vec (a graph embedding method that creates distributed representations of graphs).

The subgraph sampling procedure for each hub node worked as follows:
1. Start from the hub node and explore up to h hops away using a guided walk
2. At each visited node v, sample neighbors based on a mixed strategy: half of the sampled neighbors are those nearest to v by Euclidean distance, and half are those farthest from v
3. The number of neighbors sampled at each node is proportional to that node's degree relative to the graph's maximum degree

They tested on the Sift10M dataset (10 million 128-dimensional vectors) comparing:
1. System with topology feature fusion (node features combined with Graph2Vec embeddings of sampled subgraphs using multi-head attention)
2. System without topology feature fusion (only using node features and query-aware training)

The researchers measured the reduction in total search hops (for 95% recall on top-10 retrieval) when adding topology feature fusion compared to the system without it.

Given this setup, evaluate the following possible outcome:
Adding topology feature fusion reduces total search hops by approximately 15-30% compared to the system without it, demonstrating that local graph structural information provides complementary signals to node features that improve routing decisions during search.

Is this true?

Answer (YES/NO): NO